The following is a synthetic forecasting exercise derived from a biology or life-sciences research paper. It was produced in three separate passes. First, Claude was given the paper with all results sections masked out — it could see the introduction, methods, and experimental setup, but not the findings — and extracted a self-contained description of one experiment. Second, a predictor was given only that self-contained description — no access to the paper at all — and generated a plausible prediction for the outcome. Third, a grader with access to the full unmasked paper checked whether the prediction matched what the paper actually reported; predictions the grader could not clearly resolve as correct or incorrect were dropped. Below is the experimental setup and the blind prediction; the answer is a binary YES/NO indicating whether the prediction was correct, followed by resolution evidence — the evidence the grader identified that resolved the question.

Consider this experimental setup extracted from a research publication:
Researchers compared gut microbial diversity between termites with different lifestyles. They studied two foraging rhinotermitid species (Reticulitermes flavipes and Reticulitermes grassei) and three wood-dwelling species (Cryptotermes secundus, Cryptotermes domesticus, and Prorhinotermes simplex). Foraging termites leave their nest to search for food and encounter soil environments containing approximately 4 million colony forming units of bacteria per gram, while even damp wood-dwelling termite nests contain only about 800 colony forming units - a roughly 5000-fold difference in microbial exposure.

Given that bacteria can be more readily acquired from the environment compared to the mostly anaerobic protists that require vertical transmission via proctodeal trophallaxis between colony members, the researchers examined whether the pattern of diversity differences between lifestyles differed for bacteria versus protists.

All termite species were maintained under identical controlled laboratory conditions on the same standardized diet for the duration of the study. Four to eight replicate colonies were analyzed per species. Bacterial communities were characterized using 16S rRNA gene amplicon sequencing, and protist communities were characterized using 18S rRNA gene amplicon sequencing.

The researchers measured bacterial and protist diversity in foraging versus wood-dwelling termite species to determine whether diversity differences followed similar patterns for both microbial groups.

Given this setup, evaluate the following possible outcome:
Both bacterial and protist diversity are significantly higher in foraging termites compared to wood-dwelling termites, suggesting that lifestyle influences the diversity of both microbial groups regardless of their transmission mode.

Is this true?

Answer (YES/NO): YES